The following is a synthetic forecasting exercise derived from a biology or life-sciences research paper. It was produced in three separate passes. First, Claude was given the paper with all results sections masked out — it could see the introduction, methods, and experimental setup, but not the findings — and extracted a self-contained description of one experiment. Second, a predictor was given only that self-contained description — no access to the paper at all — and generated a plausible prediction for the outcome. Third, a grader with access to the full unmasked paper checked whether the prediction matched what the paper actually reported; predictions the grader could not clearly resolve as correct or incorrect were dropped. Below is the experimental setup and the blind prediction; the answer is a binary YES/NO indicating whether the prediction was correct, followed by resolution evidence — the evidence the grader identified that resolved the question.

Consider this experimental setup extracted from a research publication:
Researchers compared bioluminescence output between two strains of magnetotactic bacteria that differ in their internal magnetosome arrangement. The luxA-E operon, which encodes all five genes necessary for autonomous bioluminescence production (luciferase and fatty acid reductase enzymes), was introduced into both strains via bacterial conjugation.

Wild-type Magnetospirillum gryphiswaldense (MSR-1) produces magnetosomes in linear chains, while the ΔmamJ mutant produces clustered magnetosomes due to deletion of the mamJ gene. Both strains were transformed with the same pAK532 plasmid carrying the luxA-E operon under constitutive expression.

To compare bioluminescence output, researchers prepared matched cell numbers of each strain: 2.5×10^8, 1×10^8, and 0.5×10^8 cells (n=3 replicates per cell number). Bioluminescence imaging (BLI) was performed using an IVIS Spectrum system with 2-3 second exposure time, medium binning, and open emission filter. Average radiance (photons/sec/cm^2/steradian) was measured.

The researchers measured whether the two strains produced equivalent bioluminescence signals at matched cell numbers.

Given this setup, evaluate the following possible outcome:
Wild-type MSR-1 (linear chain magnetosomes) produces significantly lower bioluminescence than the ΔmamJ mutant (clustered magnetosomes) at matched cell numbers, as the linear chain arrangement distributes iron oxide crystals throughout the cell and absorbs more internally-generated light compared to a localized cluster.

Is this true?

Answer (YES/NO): NO